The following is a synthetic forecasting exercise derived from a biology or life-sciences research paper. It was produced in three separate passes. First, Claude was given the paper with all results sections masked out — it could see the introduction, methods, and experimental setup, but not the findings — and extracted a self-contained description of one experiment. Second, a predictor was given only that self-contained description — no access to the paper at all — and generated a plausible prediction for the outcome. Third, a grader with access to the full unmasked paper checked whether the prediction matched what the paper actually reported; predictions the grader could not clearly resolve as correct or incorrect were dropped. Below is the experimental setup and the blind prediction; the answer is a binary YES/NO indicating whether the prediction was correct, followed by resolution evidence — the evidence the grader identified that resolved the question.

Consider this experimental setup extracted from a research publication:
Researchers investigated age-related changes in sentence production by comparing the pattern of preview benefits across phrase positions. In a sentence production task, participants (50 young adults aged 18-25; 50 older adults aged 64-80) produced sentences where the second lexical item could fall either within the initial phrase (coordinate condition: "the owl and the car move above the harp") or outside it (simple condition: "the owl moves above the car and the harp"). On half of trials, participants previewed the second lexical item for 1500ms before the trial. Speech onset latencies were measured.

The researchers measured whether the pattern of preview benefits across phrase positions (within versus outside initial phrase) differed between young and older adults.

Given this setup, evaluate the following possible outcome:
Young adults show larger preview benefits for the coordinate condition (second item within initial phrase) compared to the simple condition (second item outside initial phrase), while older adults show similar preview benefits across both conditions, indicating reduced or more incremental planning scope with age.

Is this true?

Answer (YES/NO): NO